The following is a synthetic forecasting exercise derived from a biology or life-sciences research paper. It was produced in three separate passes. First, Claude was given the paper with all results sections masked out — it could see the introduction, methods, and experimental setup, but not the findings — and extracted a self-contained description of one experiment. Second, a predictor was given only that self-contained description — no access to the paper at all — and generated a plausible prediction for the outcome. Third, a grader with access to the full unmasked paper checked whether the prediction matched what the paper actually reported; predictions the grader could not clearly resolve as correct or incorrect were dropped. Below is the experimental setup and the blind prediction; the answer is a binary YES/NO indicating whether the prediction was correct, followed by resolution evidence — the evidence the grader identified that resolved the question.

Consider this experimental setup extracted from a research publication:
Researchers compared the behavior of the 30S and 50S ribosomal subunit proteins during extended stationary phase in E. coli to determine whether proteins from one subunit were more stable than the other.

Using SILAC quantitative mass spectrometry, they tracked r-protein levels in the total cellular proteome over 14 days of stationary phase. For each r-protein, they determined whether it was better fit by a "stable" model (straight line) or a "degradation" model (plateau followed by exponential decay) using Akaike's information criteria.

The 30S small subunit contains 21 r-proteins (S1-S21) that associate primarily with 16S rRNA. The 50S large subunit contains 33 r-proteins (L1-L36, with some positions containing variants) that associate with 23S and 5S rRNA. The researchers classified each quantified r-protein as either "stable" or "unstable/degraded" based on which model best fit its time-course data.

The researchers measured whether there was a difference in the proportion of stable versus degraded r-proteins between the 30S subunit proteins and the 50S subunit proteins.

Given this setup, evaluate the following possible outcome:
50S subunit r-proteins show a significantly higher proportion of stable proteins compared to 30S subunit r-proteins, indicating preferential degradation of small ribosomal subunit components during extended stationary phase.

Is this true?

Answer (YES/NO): NO